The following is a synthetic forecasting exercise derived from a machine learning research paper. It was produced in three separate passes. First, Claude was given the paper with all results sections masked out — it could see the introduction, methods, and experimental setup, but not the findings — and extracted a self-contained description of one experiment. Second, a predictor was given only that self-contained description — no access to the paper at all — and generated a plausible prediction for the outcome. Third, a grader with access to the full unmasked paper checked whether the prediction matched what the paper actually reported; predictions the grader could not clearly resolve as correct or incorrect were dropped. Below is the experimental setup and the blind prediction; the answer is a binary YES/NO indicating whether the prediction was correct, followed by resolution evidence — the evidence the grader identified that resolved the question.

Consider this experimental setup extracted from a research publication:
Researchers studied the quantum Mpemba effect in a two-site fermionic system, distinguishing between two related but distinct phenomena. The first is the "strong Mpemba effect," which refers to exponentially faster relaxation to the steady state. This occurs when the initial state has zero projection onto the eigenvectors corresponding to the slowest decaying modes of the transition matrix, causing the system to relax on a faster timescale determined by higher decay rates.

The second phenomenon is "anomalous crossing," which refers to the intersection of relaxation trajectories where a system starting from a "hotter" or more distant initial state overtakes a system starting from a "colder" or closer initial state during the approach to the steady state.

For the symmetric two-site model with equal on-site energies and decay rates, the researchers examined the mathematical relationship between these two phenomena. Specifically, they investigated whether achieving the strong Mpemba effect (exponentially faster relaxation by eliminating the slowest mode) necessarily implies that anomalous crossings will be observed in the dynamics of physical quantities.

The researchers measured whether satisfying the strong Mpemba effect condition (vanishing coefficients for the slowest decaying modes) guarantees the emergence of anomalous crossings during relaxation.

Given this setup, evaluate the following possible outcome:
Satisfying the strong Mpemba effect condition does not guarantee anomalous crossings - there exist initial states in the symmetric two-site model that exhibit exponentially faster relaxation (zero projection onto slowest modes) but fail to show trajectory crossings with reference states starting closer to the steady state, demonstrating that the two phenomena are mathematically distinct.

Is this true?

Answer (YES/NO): YES